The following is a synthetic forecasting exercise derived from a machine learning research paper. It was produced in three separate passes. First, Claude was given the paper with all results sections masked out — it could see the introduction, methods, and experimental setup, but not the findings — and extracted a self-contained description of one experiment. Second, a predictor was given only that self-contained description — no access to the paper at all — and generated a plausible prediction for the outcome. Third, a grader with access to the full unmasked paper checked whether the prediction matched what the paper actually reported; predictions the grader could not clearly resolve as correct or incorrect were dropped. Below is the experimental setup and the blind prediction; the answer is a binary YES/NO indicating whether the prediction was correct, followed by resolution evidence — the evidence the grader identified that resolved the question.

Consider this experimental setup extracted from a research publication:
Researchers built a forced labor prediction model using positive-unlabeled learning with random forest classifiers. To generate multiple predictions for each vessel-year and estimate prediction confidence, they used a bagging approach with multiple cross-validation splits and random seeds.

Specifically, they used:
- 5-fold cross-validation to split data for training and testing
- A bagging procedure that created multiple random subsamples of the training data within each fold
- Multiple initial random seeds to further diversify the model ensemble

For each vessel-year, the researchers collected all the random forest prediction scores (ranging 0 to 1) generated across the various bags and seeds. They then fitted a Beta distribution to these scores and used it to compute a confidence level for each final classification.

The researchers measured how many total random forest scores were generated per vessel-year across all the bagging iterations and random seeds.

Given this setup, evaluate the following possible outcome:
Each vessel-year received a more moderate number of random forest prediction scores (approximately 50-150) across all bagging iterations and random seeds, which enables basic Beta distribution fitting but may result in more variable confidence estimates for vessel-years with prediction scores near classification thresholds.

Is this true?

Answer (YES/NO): NO